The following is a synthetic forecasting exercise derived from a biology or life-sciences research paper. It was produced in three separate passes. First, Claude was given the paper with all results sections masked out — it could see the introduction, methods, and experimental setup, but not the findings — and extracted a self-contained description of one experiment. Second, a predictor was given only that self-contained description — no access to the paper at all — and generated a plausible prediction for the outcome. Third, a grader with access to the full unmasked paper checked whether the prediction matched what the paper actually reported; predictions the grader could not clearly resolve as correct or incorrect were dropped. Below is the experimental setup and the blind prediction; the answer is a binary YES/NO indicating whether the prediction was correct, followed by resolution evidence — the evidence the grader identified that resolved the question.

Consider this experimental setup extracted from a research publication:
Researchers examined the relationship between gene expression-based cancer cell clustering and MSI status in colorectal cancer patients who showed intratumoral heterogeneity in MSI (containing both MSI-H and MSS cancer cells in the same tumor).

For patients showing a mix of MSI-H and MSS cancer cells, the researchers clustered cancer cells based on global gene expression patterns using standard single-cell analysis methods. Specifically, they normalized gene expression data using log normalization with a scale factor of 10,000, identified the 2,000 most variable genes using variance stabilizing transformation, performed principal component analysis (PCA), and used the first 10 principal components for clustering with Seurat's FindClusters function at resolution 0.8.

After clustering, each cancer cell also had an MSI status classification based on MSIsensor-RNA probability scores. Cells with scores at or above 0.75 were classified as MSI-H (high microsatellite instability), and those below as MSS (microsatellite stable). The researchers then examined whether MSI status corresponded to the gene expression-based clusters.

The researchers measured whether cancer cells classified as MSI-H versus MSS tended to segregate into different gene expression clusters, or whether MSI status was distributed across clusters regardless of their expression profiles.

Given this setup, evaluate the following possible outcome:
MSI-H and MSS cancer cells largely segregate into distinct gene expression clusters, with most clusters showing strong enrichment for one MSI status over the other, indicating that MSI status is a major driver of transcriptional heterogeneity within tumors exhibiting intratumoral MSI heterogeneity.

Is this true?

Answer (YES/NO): NO